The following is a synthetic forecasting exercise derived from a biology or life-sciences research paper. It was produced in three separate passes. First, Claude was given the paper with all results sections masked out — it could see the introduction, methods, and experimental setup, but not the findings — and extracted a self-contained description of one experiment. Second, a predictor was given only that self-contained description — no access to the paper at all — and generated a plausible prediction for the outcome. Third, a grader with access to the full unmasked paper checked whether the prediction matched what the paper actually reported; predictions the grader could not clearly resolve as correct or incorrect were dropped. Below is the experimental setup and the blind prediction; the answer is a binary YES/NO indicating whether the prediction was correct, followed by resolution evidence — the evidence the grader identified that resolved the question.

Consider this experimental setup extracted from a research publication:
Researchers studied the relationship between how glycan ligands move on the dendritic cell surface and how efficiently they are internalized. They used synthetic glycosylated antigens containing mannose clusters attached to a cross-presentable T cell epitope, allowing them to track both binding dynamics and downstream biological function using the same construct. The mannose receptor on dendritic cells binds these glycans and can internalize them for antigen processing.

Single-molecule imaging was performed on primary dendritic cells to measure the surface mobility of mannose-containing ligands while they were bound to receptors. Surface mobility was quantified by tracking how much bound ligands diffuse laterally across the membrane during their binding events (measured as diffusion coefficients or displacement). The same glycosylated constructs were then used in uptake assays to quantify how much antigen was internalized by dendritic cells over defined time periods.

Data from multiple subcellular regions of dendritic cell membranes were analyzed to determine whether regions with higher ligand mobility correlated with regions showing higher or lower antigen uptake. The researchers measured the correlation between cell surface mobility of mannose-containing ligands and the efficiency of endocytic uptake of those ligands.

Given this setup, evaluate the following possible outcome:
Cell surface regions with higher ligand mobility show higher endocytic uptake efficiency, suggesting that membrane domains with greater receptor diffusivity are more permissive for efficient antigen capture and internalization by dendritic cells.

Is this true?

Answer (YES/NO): NO